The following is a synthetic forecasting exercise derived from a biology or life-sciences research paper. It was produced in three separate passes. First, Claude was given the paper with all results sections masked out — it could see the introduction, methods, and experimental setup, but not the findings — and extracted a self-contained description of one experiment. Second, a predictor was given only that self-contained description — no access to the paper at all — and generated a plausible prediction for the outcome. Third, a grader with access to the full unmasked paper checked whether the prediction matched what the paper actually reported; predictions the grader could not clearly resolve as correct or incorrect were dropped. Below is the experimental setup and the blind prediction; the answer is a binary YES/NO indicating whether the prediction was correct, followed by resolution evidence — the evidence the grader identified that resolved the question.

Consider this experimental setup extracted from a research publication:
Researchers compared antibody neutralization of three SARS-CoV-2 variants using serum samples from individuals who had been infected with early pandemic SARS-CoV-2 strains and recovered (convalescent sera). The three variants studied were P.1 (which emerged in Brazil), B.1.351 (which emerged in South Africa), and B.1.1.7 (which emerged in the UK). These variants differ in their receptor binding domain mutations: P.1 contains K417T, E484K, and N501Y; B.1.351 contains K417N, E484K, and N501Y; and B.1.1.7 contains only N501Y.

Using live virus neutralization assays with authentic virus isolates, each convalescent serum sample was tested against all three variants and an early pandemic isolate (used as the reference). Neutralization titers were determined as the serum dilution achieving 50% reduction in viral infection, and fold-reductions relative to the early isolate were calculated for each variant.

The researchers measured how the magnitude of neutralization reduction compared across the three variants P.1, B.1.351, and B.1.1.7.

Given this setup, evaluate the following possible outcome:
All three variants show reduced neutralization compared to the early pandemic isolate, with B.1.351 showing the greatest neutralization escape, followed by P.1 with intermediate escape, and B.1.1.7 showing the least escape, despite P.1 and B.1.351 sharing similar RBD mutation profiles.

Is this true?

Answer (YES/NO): NO